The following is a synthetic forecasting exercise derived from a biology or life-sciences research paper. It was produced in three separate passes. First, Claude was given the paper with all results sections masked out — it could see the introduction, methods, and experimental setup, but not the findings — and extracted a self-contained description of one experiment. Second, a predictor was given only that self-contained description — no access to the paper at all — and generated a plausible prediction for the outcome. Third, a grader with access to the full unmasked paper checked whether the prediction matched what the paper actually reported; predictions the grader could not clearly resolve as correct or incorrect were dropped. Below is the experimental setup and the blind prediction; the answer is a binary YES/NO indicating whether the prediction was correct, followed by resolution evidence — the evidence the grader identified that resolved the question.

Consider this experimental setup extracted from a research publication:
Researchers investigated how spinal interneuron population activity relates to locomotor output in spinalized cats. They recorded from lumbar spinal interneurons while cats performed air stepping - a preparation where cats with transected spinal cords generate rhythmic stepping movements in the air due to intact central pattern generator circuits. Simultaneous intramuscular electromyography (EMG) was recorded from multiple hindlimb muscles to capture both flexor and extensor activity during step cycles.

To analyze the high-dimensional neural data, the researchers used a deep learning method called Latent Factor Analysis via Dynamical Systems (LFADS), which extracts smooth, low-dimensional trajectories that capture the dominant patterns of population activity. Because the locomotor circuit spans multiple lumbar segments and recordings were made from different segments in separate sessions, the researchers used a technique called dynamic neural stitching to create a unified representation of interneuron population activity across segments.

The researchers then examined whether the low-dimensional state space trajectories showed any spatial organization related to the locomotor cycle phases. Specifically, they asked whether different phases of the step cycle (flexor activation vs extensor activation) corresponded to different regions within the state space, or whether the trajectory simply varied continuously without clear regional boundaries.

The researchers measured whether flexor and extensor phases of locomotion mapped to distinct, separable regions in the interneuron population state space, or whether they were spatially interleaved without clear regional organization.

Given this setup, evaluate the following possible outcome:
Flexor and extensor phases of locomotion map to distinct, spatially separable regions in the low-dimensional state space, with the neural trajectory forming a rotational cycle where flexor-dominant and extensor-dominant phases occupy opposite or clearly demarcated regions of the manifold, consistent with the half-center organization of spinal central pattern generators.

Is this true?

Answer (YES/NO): YES